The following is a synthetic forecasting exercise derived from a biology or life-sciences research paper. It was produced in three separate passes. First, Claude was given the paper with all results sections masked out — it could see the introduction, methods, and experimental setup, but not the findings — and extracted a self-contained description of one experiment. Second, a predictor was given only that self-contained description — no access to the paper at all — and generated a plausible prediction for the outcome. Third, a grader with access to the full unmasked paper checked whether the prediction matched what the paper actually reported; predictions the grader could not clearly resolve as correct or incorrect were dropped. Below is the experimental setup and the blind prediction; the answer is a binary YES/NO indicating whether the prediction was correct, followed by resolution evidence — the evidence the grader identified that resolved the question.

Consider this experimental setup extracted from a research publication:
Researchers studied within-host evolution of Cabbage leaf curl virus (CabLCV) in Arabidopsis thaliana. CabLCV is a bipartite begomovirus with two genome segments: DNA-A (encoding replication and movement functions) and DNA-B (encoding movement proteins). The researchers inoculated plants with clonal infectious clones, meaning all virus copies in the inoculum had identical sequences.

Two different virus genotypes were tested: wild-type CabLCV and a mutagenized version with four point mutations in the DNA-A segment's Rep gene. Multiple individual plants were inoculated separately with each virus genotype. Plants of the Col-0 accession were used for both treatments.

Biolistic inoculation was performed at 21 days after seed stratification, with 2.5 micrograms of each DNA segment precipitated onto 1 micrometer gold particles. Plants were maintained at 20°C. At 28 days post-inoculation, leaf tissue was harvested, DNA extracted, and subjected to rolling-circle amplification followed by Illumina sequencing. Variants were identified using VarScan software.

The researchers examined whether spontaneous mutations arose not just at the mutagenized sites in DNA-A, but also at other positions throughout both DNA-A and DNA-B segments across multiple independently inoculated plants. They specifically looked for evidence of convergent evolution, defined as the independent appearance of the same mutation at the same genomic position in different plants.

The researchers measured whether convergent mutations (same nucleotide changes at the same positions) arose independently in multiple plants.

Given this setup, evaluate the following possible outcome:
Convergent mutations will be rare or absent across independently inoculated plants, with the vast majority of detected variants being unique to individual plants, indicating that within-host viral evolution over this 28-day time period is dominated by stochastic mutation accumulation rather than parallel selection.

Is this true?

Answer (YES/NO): NO